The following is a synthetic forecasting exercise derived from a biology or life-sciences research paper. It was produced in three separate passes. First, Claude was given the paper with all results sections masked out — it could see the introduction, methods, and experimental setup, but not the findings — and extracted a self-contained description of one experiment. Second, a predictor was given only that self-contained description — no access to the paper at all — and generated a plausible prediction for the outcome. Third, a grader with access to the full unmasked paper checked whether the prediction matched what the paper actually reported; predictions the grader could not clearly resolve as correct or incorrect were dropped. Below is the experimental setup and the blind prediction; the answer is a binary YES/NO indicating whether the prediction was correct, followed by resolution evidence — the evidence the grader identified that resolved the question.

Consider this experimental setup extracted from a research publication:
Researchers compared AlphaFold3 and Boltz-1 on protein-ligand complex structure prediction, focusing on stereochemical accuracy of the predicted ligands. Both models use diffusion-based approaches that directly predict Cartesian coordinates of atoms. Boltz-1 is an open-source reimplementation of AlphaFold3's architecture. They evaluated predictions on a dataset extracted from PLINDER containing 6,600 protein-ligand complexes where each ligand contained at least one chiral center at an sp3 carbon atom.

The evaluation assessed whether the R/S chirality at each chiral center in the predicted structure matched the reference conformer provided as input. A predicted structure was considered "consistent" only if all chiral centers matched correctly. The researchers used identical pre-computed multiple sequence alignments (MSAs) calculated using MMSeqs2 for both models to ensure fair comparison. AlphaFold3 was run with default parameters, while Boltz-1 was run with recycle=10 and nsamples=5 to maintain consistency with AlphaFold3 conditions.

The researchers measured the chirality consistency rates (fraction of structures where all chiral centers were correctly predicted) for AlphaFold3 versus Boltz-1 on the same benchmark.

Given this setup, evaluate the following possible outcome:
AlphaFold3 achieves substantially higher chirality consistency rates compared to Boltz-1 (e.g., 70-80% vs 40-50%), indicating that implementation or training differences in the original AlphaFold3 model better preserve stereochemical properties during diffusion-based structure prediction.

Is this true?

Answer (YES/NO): NO